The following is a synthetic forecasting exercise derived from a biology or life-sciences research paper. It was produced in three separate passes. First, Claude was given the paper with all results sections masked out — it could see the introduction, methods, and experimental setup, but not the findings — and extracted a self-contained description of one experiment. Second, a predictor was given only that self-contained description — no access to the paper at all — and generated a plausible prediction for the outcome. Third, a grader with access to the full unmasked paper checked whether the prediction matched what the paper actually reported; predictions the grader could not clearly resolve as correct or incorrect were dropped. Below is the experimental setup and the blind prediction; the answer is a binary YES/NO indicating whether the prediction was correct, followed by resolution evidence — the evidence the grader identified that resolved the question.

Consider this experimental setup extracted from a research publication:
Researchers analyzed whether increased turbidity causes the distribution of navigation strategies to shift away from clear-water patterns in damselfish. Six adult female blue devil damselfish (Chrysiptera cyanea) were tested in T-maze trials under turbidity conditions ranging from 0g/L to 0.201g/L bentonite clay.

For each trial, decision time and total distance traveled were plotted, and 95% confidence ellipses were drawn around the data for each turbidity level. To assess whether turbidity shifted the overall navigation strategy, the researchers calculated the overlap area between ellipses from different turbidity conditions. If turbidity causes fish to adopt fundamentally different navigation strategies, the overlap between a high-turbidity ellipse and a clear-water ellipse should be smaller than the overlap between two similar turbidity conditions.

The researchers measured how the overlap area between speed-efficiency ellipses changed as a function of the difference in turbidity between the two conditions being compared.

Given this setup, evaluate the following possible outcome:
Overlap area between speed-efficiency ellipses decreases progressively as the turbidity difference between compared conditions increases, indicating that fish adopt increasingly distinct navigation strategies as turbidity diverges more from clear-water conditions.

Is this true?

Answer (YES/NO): NO